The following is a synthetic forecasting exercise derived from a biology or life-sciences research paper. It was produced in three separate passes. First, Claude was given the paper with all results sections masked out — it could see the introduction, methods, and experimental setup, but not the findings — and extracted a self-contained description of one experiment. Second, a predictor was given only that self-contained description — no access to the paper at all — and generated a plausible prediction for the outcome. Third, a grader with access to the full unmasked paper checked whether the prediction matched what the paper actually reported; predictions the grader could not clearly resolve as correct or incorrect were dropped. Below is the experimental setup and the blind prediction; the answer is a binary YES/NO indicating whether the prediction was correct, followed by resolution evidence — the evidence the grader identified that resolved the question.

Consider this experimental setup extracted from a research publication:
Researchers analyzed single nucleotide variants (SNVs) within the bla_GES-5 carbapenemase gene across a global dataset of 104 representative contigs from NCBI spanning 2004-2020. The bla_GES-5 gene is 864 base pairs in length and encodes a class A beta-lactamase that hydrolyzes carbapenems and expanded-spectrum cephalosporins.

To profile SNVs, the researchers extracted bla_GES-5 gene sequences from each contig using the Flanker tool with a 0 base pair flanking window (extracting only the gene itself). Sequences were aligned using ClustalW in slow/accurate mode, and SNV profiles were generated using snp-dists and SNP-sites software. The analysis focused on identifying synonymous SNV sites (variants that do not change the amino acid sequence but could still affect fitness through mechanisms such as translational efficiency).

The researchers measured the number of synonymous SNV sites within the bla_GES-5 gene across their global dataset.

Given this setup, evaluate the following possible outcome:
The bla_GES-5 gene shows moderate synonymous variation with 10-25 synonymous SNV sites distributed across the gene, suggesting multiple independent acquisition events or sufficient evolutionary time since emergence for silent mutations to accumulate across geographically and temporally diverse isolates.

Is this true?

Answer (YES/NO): YES